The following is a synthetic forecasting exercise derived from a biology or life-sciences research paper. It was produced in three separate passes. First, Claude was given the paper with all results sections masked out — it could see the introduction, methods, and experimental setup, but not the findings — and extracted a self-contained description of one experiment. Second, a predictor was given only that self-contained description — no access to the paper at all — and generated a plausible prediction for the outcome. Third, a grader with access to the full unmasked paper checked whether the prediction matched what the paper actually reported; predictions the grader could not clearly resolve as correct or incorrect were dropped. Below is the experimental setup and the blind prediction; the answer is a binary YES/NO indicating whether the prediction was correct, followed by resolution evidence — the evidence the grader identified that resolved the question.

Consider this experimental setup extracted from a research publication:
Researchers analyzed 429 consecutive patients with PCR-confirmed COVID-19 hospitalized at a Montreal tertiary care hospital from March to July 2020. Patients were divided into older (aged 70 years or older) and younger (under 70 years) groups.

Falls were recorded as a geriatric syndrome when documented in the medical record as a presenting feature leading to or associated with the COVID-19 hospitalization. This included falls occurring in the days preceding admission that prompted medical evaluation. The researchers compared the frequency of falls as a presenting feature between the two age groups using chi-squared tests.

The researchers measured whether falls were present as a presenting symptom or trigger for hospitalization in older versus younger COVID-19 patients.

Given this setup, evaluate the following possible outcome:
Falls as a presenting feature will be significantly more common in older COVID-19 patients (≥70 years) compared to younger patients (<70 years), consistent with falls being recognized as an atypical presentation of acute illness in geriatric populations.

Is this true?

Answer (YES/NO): YES